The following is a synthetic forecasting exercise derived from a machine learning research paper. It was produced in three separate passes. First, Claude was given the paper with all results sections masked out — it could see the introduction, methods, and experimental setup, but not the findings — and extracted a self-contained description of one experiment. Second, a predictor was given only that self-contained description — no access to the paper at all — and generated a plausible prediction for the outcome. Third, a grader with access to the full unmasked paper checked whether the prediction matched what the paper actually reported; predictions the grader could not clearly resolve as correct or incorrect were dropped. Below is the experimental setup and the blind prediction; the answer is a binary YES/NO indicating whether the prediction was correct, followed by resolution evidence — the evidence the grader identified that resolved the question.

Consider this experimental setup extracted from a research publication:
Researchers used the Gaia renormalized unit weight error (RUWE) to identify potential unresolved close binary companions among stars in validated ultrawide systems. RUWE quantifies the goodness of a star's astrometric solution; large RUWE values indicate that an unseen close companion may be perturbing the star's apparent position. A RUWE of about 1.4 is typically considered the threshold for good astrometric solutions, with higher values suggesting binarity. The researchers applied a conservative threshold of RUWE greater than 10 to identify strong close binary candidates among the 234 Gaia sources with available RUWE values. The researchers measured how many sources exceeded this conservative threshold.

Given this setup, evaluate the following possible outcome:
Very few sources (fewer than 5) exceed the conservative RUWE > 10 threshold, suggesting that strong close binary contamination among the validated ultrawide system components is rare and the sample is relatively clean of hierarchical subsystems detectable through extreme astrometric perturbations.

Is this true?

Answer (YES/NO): NO